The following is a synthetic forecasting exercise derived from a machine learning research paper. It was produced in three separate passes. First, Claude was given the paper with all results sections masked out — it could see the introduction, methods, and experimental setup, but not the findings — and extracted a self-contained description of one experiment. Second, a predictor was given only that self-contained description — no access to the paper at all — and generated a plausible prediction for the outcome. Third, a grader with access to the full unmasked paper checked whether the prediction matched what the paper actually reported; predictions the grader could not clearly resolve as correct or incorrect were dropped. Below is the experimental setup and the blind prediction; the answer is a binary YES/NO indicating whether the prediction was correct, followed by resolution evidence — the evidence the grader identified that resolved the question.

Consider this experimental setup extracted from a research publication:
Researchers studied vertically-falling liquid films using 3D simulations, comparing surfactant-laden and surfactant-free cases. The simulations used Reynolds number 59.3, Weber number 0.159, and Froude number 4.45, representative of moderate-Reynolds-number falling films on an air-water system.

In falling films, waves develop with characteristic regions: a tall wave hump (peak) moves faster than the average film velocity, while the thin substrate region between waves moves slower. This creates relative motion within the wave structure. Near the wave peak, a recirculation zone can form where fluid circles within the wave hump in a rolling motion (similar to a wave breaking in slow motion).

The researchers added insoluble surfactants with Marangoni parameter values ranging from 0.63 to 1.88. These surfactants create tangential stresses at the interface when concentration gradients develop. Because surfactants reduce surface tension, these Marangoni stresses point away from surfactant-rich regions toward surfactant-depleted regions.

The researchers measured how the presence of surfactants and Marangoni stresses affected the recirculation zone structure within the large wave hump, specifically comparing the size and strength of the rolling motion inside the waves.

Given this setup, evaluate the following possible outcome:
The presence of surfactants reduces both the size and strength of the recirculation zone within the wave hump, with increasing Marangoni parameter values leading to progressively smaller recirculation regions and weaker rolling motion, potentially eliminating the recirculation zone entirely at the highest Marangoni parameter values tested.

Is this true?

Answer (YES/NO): YES